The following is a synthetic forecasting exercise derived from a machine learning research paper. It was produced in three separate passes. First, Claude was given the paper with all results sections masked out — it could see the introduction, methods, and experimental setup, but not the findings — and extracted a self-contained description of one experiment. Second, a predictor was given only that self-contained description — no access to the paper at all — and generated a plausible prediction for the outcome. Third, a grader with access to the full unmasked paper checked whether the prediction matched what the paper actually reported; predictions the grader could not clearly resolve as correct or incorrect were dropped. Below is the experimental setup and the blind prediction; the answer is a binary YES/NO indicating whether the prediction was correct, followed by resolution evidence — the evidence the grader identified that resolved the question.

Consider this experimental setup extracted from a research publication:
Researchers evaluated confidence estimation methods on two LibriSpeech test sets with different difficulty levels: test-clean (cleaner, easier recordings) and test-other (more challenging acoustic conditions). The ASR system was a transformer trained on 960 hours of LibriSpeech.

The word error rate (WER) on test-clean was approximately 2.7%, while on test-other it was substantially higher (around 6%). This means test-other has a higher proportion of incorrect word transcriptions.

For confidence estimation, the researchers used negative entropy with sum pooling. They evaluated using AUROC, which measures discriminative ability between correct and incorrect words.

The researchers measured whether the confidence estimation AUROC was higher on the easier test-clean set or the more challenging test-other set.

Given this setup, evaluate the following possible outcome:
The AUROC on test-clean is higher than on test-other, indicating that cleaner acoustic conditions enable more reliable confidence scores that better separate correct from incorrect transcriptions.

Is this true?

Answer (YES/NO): YES